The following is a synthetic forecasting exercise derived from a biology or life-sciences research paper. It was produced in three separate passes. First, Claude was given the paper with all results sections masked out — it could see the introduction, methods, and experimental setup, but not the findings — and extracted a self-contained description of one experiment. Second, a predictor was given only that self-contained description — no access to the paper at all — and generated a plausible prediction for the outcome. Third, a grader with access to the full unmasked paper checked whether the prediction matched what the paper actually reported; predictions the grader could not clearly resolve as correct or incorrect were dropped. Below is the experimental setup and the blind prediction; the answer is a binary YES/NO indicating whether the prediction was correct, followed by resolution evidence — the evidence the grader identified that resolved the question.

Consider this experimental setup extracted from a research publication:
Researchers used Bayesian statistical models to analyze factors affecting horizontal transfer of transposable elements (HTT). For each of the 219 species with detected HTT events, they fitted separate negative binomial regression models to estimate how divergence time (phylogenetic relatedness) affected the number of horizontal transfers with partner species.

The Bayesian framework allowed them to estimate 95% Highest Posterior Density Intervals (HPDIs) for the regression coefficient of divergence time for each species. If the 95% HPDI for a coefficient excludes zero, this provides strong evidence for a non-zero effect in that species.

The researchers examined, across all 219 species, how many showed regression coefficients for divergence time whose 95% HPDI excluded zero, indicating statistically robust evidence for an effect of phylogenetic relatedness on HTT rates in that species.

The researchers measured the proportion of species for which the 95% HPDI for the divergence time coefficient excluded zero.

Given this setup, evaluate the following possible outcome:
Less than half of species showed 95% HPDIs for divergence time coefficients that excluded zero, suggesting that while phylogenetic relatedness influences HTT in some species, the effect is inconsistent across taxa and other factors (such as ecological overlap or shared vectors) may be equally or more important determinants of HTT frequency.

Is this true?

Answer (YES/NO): NO